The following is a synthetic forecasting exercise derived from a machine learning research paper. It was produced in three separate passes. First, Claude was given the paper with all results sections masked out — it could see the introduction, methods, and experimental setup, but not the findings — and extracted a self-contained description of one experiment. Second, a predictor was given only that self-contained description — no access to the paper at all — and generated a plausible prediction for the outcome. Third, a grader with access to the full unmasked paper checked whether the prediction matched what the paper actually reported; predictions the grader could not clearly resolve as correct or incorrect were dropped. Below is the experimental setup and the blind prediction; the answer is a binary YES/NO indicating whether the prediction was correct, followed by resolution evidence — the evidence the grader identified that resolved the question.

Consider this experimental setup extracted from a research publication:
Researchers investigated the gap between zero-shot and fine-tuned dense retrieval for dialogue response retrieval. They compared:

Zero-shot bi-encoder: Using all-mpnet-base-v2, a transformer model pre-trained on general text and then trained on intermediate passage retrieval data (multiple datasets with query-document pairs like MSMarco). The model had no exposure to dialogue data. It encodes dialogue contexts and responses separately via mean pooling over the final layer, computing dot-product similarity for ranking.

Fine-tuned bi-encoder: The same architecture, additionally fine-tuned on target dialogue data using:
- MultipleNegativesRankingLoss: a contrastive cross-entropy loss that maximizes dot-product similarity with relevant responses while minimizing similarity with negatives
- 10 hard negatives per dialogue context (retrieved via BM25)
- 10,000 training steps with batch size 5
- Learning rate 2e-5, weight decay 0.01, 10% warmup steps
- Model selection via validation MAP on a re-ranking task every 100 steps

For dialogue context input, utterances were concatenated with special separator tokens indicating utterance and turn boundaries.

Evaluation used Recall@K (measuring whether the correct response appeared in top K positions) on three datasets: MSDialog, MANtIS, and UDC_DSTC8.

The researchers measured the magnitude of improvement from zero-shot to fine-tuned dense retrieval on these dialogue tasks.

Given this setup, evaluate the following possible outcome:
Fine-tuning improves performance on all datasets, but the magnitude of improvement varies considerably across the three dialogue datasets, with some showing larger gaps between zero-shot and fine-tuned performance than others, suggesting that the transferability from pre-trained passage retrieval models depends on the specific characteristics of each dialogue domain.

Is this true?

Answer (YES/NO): NO